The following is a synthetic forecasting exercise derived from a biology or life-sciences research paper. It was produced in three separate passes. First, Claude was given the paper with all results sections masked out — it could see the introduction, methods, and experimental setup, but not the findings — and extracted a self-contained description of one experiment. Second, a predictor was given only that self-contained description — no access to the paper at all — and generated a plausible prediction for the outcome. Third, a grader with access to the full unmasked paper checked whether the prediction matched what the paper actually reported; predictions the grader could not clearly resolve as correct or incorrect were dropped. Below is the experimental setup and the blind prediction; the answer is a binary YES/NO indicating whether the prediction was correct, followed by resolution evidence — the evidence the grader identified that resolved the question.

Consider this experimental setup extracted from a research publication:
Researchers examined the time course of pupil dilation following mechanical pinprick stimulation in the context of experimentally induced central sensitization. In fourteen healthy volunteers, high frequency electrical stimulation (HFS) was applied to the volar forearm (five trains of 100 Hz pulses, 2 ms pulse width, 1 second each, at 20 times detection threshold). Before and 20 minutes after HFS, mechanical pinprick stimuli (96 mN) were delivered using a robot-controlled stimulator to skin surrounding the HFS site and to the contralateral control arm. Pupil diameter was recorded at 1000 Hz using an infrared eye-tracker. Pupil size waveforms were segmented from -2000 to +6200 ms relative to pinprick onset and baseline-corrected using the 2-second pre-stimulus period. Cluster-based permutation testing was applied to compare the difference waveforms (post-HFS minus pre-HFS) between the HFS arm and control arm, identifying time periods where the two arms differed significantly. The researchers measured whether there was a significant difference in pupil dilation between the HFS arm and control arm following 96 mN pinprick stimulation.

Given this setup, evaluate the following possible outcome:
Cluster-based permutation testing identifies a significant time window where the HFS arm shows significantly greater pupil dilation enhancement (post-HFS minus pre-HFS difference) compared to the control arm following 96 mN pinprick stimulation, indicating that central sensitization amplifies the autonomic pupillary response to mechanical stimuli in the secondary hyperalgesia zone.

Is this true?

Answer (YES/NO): YES